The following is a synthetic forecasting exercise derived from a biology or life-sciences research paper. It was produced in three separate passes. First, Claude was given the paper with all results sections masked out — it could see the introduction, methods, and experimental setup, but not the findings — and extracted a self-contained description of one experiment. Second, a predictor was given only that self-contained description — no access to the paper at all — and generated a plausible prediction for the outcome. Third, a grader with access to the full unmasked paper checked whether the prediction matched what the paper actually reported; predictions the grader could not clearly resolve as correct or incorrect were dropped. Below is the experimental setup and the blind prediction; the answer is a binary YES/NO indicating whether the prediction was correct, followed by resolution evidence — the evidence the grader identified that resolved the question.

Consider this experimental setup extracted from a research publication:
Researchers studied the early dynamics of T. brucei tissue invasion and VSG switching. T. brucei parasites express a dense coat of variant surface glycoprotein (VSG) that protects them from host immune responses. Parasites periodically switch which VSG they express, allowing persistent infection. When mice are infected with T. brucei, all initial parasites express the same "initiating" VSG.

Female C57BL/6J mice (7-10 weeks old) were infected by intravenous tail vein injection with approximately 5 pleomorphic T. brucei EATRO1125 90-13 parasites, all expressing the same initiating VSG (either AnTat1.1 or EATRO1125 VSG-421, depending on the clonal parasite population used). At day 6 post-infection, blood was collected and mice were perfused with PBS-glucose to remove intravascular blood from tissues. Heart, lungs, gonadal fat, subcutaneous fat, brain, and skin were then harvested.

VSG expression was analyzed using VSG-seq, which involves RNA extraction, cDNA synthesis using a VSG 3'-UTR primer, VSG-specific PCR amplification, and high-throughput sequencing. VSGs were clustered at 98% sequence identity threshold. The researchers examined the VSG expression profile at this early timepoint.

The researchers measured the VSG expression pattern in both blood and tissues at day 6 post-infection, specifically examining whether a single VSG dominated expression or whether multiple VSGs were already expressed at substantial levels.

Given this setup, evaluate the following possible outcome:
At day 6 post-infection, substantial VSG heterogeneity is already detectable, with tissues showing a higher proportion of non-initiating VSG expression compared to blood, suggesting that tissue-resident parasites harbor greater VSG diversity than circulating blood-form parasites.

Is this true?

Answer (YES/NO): NO